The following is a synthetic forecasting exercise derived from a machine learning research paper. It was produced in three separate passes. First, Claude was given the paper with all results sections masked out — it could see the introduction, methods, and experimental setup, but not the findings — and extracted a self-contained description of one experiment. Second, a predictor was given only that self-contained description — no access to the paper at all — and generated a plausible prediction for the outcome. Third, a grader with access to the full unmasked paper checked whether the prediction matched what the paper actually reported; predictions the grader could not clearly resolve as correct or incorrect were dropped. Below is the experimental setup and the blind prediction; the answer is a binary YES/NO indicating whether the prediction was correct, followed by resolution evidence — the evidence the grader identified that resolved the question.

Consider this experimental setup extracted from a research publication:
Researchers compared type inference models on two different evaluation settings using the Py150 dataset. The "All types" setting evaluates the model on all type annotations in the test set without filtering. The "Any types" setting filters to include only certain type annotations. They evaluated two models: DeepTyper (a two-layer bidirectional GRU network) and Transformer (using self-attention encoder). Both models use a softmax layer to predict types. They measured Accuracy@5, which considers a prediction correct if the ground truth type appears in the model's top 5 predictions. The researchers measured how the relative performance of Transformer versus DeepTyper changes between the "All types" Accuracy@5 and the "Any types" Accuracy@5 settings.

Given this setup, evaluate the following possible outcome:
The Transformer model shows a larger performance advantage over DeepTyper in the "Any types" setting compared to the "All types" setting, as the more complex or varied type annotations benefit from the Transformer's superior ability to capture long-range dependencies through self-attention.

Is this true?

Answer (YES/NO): YES